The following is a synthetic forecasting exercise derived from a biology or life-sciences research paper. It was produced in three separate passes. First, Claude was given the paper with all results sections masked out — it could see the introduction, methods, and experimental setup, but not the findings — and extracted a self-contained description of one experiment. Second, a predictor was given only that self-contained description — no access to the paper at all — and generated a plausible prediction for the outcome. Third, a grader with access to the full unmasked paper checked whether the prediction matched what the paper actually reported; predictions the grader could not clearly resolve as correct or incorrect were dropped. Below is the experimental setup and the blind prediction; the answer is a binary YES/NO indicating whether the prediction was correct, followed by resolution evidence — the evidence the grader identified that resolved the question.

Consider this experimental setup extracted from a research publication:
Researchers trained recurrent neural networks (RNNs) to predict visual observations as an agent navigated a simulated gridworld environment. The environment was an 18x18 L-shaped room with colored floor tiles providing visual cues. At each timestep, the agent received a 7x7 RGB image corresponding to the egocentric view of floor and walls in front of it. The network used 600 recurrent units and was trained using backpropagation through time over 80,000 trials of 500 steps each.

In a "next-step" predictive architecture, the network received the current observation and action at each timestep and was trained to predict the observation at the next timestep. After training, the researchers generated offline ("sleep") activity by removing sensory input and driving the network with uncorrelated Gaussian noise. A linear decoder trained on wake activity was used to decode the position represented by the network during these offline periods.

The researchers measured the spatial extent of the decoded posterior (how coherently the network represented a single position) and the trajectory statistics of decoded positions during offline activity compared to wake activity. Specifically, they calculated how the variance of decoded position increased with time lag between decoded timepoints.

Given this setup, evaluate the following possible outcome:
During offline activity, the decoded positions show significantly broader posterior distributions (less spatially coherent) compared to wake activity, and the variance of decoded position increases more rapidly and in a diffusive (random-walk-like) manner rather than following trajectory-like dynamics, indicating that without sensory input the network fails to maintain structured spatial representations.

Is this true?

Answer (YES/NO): NO